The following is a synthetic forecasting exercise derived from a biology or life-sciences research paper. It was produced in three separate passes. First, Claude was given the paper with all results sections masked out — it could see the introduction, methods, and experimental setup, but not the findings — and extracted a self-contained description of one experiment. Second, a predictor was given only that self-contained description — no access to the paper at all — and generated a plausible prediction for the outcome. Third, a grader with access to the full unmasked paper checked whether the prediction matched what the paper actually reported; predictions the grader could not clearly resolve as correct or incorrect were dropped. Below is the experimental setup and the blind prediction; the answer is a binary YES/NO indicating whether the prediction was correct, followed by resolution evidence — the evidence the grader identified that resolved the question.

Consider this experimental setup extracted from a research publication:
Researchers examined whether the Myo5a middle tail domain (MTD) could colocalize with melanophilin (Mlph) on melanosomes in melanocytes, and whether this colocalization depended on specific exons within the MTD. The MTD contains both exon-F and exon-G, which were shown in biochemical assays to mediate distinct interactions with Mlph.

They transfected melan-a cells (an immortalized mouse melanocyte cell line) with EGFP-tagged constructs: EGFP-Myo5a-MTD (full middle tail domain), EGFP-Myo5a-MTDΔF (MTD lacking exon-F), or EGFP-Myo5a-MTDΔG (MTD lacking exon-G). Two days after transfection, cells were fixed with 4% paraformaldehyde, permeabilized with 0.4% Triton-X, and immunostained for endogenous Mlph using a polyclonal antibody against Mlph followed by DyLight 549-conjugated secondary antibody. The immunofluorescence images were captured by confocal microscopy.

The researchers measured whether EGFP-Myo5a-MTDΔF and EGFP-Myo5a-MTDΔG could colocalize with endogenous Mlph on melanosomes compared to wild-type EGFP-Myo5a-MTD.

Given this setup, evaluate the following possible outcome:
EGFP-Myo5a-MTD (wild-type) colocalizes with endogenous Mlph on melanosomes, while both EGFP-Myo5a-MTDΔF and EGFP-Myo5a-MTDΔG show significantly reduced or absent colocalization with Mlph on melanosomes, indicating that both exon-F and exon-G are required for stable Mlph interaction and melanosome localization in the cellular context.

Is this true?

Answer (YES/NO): NO